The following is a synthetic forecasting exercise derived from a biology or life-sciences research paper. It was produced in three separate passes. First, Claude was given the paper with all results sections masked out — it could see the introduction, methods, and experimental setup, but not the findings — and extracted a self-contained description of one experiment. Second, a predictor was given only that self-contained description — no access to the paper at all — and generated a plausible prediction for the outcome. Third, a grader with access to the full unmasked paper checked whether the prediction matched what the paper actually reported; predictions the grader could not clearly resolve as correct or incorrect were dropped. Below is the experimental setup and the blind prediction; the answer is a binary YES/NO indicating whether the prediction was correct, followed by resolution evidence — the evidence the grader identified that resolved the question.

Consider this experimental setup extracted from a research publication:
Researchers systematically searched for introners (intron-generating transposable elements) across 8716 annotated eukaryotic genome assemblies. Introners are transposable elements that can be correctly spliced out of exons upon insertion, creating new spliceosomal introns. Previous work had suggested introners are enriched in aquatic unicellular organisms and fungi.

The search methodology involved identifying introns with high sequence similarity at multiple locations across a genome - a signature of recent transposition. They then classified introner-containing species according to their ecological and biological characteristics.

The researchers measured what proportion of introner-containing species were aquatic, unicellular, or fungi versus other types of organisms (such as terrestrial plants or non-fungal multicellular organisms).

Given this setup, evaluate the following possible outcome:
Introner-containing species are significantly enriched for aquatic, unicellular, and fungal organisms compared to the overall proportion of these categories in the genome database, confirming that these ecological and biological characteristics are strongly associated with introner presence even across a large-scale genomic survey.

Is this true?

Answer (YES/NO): YES